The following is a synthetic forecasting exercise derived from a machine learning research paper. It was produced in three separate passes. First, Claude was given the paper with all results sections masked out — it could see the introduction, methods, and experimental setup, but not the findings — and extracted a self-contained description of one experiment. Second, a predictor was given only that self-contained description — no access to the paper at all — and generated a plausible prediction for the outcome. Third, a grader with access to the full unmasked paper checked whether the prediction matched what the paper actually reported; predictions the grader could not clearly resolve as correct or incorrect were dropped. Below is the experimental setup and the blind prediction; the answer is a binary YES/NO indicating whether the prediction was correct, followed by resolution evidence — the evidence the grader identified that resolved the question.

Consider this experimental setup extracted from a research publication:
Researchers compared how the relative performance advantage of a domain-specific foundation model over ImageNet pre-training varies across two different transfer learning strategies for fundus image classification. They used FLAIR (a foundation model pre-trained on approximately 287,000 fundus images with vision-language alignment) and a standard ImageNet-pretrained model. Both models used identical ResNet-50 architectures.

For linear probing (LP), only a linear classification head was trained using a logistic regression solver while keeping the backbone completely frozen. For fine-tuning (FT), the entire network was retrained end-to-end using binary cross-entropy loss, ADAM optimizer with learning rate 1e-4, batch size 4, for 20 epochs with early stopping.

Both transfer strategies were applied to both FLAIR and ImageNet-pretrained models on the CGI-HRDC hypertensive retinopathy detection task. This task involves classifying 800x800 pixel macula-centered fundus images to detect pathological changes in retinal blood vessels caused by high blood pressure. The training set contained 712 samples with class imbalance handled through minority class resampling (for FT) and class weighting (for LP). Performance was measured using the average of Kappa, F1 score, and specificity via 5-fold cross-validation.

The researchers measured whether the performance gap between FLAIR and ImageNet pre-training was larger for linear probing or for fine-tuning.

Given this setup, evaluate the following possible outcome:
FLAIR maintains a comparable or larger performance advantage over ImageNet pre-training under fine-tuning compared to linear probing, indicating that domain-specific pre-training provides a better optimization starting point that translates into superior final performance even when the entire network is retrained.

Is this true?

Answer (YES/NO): NO